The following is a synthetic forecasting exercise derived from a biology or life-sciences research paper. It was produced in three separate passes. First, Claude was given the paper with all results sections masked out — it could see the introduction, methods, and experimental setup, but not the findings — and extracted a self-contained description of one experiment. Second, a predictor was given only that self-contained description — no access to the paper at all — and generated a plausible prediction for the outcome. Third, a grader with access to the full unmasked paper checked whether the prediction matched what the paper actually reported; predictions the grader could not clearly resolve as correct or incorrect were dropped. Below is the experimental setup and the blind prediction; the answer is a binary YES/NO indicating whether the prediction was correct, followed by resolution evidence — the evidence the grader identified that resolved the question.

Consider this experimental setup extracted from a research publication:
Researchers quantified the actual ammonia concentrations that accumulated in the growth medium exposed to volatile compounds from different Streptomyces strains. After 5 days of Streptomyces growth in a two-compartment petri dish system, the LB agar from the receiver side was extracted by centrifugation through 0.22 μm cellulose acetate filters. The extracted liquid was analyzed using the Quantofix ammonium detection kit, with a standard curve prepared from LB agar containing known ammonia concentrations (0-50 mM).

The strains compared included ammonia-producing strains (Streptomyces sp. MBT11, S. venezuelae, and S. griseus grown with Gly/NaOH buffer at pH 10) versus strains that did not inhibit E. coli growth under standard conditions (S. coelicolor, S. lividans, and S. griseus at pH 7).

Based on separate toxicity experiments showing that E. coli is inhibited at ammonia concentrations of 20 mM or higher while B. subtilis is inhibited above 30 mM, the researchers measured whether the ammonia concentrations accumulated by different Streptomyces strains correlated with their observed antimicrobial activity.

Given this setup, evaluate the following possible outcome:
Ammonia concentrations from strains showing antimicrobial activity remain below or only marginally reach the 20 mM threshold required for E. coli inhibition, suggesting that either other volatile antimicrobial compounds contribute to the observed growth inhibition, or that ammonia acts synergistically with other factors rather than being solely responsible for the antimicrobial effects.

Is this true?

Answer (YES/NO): NO